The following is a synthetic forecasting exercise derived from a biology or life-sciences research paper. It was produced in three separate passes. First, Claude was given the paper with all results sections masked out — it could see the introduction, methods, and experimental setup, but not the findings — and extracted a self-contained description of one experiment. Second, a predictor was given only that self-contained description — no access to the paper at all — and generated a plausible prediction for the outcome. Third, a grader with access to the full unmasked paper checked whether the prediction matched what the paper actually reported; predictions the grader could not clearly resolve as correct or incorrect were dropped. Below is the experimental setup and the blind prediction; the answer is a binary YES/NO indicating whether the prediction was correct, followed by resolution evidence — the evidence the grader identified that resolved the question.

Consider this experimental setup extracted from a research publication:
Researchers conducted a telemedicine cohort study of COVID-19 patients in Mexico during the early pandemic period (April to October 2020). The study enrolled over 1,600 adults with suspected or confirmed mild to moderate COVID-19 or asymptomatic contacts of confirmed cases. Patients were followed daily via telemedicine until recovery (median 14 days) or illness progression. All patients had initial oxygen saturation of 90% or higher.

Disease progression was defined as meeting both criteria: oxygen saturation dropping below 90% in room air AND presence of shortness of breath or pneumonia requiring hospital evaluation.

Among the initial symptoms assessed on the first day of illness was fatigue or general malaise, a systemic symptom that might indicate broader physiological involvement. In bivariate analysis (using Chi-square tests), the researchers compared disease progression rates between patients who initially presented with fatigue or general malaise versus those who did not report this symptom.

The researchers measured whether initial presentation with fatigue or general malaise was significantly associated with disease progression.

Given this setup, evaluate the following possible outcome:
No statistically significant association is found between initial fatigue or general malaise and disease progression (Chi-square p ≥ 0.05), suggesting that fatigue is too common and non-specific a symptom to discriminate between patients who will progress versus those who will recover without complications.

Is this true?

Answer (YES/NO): NO